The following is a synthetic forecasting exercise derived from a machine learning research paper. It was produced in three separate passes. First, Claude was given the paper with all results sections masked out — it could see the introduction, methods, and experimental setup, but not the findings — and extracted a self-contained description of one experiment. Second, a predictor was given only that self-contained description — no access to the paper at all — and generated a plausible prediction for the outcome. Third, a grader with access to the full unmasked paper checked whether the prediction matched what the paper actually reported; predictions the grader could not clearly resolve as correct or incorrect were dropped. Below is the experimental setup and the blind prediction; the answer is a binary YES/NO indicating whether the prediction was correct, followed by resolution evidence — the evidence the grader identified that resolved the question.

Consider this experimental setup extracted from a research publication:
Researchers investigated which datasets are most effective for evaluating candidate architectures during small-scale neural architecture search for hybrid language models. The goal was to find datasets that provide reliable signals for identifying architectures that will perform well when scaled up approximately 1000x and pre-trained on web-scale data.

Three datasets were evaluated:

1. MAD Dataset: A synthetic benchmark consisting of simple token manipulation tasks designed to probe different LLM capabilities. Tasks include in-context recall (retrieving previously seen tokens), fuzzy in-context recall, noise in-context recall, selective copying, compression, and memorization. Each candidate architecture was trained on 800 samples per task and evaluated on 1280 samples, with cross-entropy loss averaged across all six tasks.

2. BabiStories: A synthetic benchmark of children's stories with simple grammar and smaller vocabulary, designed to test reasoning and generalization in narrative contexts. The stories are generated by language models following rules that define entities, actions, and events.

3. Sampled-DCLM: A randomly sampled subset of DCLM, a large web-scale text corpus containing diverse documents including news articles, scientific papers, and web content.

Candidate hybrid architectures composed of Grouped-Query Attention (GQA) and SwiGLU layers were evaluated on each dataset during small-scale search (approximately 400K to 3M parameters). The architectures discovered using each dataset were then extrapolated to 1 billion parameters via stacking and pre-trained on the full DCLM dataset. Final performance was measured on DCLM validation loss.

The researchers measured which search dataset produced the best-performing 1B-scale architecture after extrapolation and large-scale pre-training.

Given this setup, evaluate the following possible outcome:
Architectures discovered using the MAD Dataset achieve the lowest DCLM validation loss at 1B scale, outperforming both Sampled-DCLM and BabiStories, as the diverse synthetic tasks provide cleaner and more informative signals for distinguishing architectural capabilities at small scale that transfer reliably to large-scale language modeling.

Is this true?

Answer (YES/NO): YES